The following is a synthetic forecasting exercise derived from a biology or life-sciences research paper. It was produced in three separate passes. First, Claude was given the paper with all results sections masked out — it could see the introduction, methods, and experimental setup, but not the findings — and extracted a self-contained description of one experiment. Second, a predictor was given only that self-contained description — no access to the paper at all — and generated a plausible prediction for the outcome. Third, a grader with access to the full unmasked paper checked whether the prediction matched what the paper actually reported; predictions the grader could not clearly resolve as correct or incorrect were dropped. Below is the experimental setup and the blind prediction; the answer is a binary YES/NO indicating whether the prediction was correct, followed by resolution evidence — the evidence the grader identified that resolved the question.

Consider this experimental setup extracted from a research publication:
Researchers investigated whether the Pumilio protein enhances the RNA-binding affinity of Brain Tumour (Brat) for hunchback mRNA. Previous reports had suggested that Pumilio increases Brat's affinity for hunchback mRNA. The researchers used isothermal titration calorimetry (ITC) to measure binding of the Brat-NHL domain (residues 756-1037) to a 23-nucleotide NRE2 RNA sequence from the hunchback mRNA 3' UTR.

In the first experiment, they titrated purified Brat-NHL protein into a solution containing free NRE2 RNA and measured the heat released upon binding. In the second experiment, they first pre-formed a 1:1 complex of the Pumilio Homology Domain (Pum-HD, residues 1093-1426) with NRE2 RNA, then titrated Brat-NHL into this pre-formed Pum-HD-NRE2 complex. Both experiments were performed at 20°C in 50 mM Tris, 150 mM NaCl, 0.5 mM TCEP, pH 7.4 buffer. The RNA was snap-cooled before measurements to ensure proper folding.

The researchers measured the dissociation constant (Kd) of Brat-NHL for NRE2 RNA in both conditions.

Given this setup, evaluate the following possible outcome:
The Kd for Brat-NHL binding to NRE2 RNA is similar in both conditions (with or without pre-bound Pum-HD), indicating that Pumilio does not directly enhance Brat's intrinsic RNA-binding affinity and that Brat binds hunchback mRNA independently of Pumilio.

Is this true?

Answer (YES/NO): YES